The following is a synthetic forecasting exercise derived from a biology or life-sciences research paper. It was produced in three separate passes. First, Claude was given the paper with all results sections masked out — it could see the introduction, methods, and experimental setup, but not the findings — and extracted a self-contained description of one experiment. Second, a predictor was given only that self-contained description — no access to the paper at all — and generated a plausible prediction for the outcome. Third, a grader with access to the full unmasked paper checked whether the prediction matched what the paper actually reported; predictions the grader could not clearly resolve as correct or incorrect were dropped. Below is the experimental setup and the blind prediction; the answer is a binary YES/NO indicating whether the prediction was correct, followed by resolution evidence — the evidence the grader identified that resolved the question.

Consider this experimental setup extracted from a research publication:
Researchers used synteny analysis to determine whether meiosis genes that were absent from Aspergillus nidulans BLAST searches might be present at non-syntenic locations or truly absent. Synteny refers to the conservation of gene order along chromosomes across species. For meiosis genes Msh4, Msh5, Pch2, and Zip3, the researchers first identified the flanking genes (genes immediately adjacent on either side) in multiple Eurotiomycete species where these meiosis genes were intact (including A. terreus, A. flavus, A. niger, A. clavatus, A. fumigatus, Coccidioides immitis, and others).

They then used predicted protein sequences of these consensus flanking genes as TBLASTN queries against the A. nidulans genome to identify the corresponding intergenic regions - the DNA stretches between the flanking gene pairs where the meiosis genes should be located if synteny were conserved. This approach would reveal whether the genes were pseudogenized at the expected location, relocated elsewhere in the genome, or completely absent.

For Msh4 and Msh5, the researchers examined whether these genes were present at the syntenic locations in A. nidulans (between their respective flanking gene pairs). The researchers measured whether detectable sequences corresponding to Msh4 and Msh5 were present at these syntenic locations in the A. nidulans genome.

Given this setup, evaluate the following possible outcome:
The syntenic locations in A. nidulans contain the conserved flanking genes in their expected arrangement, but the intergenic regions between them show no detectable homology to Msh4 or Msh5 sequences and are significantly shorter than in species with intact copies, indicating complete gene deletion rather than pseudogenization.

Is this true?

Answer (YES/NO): NO